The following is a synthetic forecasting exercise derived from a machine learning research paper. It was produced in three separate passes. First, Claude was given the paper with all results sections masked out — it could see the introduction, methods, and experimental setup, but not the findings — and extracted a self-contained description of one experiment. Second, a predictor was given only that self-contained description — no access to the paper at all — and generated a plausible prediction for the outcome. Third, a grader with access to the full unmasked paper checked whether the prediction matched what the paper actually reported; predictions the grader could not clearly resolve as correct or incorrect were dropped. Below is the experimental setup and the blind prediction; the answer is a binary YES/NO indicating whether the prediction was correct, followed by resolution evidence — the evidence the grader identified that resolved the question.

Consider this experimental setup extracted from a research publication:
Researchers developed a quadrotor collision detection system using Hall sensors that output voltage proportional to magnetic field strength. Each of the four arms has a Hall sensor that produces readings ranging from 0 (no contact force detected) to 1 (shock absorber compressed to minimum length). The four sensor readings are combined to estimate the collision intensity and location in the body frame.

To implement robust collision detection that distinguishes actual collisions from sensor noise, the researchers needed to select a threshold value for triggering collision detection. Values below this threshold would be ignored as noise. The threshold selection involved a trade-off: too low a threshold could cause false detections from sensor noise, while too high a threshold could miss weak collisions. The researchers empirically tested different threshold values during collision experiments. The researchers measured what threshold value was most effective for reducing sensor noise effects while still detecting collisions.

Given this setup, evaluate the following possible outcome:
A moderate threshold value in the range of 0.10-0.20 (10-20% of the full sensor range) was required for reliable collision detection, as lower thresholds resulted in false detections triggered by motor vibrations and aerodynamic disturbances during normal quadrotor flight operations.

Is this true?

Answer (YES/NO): NO